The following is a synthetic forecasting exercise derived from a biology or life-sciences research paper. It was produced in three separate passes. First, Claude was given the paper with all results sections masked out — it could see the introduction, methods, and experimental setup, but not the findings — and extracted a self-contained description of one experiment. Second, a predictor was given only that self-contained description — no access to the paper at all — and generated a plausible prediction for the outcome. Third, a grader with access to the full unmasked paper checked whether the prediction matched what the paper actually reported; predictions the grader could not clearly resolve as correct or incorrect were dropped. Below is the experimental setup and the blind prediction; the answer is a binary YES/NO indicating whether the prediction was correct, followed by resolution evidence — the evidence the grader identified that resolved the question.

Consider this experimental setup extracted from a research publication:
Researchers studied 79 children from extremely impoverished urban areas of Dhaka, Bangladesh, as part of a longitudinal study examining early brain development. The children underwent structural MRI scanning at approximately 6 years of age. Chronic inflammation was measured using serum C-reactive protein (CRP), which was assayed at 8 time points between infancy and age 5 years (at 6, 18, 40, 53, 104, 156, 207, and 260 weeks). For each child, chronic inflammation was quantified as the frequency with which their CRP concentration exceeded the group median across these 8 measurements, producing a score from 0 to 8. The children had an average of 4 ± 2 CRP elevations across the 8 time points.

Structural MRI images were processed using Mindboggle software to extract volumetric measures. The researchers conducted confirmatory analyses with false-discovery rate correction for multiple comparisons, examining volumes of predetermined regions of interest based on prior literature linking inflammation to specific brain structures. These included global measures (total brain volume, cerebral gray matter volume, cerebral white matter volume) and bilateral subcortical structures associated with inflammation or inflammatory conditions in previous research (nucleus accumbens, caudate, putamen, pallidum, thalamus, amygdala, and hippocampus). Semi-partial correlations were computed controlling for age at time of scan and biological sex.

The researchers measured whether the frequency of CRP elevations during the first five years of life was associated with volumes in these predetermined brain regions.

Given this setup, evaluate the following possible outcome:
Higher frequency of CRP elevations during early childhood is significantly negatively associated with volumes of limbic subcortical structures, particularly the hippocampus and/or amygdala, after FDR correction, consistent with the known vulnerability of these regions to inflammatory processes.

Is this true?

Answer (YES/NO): NO